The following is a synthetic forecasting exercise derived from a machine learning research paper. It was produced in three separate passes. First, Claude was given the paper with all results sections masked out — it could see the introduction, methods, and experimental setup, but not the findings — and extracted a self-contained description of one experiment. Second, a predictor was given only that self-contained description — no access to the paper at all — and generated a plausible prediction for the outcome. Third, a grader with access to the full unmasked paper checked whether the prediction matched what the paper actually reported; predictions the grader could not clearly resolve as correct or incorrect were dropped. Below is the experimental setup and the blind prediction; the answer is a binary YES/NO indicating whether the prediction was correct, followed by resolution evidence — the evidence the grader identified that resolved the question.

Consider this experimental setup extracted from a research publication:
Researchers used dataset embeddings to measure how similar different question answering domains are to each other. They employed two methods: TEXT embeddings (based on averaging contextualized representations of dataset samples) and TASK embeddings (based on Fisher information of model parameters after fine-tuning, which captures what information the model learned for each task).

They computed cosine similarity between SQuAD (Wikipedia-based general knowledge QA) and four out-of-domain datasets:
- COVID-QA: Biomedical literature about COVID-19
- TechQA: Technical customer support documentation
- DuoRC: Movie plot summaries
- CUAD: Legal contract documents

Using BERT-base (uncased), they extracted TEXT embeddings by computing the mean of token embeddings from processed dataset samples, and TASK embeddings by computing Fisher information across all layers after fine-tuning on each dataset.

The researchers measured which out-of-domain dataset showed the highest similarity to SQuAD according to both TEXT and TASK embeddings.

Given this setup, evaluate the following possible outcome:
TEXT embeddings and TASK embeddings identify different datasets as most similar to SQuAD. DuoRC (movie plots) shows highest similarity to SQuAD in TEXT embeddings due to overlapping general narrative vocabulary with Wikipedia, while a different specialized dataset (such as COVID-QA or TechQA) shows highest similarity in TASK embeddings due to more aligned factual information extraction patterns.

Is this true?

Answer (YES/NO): NO